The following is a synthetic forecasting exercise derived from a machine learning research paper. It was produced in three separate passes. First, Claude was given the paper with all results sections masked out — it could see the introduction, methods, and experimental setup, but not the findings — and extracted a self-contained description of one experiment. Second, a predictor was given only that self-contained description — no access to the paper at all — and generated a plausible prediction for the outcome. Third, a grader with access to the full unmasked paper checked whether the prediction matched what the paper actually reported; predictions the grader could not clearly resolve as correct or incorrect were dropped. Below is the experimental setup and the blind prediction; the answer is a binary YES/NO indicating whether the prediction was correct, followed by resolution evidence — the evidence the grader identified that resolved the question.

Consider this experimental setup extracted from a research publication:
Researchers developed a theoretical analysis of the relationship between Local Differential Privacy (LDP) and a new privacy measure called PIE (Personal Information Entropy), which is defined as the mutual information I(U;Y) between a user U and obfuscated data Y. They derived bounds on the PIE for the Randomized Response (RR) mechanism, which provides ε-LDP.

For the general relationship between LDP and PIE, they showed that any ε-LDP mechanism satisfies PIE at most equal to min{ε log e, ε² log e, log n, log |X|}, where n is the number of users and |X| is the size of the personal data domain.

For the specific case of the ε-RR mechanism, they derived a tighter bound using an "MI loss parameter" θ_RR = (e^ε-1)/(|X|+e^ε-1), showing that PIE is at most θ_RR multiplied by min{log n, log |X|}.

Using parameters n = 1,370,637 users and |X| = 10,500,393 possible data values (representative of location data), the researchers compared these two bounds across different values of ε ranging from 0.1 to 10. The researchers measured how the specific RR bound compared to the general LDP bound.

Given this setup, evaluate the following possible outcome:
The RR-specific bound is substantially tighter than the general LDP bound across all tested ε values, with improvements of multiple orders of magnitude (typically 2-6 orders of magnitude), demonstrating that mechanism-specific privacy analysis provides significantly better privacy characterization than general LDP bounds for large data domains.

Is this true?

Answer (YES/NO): YES